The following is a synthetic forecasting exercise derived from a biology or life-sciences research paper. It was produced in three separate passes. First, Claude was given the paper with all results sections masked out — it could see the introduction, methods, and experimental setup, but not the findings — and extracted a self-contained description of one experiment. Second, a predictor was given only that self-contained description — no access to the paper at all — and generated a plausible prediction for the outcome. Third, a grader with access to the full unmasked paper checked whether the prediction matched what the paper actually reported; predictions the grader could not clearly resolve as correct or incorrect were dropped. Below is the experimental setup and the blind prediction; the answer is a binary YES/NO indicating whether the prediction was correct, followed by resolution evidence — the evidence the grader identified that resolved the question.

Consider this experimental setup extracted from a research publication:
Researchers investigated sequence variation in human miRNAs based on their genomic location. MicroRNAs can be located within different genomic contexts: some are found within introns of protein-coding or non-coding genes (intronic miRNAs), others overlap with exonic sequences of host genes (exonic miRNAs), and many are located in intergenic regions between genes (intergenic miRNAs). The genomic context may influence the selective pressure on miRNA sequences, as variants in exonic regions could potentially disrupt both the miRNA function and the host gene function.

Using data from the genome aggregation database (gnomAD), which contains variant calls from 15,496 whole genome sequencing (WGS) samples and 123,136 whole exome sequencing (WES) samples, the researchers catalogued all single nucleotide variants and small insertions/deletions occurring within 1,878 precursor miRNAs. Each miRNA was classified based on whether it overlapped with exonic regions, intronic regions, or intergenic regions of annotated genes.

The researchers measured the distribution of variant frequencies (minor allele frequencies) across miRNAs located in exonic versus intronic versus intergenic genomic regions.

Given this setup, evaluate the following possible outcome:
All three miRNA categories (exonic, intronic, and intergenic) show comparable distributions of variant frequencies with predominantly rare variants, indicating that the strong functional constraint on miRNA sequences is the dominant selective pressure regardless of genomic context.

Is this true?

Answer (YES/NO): NO